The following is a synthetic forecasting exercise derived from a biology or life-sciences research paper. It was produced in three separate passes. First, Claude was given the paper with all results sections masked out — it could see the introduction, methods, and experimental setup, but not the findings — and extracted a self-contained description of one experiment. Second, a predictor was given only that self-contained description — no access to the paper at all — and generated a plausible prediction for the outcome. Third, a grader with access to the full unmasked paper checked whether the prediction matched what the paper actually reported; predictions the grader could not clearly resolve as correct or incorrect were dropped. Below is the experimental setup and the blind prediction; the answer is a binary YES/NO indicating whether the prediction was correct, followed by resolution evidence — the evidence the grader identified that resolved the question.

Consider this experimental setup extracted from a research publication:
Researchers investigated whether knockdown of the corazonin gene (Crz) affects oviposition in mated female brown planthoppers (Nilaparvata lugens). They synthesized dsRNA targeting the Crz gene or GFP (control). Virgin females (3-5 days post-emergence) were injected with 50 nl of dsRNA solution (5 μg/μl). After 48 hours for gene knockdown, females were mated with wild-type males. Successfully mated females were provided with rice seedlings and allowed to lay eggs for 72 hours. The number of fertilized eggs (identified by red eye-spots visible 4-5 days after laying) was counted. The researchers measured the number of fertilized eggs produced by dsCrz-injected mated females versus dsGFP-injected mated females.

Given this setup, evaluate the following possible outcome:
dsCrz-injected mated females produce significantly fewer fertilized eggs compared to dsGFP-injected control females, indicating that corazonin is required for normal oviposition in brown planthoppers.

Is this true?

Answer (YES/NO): YES